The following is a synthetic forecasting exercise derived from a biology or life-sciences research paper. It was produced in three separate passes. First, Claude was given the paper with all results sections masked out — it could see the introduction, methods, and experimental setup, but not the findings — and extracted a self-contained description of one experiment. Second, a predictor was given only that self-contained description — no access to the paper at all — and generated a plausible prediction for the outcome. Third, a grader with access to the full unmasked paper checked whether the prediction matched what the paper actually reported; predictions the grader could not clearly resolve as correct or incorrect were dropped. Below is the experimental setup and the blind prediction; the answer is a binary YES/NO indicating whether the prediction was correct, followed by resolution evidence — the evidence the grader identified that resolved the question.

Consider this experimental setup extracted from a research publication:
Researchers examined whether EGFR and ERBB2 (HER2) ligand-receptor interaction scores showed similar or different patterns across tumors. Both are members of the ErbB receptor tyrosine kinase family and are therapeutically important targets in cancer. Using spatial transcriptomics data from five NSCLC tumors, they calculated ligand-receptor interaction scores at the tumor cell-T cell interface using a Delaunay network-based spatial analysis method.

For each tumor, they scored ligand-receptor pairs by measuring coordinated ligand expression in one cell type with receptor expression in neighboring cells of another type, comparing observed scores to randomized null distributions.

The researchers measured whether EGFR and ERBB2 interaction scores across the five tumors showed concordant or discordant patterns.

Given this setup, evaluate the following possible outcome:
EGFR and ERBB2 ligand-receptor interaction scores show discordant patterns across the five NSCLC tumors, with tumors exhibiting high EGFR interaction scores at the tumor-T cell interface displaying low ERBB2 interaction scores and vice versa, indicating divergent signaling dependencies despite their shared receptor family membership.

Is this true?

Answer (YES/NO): YES